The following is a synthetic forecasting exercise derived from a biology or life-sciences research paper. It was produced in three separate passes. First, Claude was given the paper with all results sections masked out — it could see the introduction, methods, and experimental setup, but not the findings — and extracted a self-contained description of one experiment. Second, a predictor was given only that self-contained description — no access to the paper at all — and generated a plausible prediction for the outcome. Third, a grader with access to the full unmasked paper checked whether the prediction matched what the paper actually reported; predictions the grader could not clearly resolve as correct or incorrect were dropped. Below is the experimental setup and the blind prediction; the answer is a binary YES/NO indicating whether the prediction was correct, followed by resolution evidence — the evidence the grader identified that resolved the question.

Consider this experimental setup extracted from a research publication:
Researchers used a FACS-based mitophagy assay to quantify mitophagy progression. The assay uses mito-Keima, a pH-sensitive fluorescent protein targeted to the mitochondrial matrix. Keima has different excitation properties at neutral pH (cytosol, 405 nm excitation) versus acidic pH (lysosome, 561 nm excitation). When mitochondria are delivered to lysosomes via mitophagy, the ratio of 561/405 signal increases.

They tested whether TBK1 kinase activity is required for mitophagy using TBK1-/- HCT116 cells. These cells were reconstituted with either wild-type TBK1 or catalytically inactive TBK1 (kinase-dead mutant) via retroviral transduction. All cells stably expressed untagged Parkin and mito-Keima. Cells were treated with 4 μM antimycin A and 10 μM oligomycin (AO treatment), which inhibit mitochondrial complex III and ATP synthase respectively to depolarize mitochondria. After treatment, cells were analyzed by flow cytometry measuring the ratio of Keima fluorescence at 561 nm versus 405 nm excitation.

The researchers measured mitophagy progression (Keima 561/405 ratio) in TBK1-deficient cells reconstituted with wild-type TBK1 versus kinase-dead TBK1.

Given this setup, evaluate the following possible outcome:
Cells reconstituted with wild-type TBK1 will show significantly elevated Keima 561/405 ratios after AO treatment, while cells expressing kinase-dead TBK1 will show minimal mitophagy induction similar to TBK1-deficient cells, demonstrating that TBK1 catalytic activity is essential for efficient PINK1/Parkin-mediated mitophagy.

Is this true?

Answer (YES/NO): YES